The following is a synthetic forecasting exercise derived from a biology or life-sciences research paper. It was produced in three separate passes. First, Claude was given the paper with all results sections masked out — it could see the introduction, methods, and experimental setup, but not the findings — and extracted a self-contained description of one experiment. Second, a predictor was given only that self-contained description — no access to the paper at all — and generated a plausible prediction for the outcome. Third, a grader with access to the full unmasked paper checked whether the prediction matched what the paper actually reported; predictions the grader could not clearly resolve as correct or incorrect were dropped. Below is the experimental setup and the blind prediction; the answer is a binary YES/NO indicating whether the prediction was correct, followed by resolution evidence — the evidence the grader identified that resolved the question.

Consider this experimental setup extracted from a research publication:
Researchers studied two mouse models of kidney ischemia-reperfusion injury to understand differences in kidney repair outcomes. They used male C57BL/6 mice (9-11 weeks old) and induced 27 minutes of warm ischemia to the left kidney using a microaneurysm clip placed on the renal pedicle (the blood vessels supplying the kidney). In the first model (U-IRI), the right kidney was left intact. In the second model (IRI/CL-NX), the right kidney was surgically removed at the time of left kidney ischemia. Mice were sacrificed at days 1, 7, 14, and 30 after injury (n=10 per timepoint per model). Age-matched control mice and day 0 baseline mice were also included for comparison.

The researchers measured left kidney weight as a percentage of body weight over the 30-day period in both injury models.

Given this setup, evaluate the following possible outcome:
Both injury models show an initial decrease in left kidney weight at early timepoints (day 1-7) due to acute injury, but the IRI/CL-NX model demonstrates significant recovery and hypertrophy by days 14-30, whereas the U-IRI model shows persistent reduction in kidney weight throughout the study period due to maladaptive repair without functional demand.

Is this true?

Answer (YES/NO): NO